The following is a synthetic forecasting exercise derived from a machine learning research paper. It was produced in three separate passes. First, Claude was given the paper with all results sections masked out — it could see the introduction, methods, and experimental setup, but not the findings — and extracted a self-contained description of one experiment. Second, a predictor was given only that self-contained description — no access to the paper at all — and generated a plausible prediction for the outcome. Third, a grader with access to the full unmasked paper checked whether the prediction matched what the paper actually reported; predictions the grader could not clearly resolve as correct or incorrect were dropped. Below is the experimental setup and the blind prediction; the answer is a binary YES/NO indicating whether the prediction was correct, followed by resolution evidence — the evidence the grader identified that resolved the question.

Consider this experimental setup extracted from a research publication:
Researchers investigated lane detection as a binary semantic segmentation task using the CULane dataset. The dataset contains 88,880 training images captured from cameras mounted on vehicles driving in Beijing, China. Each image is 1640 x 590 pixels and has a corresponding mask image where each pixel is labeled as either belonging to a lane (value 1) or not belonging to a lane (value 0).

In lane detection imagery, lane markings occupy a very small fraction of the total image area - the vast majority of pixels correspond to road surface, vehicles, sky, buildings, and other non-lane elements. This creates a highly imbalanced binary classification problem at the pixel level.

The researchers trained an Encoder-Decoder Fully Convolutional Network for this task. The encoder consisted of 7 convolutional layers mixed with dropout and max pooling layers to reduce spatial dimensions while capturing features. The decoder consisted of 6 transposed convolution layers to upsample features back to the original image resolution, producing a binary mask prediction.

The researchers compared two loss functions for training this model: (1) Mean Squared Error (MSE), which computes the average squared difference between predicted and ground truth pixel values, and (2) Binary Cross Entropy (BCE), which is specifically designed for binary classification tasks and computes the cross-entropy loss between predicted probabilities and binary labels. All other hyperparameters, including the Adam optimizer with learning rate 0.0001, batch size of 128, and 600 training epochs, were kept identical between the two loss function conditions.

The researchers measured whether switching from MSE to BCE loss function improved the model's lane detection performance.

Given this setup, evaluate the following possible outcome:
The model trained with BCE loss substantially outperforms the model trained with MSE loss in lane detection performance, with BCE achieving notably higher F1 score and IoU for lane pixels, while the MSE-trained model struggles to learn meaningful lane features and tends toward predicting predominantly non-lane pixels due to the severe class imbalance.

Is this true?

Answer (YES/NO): NO